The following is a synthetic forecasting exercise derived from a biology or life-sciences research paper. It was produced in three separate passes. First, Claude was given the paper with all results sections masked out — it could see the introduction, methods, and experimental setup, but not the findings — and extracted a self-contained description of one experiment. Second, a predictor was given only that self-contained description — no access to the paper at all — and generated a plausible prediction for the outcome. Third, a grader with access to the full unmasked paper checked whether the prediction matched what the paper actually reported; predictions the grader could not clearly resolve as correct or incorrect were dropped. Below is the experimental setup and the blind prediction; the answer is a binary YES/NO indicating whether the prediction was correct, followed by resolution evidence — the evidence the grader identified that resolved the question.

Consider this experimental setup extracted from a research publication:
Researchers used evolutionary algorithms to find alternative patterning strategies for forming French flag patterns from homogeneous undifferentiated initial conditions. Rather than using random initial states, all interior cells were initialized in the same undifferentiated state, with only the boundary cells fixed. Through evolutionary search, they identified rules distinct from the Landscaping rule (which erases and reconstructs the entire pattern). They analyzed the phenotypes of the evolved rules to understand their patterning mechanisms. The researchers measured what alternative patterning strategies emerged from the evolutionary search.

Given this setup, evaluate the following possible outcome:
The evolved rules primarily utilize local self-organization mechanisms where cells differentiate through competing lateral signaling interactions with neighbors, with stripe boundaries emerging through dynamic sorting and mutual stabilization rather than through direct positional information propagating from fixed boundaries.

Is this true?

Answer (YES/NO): NO